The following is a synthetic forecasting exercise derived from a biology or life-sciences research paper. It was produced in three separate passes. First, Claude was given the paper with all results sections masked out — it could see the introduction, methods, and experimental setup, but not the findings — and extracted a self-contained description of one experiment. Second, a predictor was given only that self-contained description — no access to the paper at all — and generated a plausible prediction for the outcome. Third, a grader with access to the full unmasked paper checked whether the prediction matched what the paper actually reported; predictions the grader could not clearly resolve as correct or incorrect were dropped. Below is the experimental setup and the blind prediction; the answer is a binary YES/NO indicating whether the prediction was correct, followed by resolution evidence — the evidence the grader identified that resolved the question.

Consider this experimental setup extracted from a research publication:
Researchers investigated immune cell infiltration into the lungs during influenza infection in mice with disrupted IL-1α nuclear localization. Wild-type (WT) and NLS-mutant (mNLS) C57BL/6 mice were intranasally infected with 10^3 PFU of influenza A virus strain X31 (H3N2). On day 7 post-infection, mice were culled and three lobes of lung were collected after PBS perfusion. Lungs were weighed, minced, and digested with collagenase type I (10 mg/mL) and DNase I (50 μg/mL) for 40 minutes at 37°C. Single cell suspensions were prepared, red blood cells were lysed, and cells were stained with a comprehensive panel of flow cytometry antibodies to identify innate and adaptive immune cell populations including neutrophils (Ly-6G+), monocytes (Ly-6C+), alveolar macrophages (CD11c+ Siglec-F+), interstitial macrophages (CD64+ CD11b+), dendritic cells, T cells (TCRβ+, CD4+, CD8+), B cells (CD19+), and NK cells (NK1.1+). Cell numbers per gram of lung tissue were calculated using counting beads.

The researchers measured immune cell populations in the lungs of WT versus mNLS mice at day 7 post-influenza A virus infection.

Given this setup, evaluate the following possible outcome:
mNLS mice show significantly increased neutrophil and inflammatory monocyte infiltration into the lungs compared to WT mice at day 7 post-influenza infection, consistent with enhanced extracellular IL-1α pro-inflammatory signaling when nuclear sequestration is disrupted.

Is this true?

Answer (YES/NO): NO